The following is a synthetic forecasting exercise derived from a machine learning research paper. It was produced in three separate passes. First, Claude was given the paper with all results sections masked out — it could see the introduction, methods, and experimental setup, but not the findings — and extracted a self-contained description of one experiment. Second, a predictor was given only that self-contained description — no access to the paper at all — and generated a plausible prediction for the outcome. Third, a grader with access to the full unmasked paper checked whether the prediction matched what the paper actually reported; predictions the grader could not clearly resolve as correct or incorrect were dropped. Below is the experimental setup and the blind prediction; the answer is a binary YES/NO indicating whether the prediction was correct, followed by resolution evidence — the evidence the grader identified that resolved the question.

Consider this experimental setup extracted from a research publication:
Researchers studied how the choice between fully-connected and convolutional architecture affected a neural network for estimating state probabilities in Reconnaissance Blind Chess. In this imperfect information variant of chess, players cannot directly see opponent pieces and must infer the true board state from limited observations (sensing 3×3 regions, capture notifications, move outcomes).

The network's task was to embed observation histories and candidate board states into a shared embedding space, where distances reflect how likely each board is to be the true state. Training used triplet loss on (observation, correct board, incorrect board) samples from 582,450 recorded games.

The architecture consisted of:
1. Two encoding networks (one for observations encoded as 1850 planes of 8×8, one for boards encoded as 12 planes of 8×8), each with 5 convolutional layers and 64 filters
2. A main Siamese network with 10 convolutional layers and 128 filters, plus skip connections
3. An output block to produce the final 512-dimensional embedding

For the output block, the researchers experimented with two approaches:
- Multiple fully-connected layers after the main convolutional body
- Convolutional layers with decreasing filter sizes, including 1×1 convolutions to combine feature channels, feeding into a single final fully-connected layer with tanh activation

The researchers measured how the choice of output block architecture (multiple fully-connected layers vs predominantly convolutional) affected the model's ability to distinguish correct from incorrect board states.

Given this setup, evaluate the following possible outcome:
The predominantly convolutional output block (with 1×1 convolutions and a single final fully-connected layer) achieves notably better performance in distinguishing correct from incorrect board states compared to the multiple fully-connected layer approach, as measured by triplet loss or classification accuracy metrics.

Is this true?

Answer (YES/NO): YES